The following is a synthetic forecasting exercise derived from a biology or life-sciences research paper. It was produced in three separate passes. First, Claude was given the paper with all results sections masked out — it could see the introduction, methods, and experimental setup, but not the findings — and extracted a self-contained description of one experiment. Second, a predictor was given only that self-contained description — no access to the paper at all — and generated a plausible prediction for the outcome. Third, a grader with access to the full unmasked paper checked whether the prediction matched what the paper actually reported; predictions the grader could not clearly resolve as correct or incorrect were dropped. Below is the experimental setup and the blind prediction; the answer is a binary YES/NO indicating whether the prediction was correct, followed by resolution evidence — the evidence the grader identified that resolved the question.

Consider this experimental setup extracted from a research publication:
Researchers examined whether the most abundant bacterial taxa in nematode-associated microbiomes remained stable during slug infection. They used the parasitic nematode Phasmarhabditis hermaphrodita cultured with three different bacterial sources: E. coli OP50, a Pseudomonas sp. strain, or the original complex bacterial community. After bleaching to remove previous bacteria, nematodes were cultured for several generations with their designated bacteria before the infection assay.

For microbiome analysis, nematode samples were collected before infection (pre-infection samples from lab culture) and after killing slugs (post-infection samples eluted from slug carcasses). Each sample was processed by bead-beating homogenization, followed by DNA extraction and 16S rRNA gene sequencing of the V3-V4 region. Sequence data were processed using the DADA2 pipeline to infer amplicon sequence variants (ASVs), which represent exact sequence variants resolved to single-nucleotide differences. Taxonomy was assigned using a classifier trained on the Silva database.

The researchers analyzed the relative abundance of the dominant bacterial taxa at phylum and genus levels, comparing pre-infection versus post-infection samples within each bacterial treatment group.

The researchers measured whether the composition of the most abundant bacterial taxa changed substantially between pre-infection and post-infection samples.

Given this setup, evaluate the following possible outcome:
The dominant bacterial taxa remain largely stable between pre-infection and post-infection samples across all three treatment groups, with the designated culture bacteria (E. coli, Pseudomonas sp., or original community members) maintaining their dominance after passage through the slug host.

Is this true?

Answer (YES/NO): NO